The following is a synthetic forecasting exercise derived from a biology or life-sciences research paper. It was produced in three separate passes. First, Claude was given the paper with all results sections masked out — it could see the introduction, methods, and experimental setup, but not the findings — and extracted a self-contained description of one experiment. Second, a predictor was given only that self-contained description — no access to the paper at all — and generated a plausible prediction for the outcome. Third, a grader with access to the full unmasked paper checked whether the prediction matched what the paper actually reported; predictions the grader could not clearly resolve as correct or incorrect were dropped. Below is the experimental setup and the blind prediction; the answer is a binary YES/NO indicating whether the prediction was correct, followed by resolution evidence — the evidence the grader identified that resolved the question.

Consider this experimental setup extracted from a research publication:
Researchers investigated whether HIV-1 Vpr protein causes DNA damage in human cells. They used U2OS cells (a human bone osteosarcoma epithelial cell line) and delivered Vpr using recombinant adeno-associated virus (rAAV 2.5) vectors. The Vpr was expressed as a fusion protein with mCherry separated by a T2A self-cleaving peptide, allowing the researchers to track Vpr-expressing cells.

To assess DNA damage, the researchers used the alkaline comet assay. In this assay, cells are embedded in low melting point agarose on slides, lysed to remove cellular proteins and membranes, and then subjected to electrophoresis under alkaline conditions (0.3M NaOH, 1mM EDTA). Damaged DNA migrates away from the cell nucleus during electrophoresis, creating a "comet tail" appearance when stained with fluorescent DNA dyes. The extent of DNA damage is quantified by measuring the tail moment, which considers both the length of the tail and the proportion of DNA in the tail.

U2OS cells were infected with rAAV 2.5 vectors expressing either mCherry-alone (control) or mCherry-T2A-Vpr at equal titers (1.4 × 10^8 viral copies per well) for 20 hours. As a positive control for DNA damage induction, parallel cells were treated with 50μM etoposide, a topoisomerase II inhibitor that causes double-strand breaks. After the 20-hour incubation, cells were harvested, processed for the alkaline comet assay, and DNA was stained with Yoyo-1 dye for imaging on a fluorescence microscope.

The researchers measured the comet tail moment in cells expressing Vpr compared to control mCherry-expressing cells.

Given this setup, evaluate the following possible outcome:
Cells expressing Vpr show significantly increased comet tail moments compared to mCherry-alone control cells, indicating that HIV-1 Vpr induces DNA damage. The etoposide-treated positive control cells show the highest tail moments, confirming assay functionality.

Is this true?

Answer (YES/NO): YES